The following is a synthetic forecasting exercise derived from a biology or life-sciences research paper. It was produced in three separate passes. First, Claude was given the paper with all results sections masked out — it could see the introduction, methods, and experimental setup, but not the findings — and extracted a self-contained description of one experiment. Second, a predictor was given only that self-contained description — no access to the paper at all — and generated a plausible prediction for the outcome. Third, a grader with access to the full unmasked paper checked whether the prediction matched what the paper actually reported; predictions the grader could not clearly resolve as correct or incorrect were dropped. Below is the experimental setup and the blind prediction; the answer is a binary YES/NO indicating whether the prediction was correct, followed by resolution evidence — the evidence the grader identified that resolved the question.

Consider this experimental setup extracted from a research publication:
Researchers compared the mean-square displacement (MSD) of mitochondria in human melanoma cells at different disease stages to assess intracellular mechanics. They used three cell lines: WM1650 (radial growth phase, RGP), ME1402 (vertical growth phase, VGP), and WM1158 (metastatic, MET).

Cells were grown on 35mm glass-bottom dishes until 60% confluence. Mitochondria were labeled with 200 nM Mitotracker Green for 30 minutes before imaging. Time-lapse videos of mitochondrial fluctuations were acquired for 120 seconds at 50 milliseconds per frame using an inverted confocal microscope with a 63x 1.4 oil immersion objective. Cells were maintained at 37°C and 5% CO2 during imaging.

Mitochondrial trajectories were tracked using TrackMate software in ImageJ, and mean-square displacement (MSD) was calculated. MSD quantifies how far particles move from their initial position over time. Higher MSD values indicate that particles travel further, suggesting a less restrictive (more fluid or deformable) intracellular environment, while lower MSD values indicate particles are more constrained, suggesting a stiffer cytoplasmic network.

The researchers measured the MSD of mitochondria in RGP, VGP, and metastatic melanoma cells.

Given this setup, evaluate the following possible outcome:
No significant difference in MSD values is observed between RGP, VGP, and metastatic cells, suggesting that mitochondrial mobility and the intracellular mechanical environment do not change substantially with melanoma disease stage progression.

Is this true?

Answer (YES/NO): NO